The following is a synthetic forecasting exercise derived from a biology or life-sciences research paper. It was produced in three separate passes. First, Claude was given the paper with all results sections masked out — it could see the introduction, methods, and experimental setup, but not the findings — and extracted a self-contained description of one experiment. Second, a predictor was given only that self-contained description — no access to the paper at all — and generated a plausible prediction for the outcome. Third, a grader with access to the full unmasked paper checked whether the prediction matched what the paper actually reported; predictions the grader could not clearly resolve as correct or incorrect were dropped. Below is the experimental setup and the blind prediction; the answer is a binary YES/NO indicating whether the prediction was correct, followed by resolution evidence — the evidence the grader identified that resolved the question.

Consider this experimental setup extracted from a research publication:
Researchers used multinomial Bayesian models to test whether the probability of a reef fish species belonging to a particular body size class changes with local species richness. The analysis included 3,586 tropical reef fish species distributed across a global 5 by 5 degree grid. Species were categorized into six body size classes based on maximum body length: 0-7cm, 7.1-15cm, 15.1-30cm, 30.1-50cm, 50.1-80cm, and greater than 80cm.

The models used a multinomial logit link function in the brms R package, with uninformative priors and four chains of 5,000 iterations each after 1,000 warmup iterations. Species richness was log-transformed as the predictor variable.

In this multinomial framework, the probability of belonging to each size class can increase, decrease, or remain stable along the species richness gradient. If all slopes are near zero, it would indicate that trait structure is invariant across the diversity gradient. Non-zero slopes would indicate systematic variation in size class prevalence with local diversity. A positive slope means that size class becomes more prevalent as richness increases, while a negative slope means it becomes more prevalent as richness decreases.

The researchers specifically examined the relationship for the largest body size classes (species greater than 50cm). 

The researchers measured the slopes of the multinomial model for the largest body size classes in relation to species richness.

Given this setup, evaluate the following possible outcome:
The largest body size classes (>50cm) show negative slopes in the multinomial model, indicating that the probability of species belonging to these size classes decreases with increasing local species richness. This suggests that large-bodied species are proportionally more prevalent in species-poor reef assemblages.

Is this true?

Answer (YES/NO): YES